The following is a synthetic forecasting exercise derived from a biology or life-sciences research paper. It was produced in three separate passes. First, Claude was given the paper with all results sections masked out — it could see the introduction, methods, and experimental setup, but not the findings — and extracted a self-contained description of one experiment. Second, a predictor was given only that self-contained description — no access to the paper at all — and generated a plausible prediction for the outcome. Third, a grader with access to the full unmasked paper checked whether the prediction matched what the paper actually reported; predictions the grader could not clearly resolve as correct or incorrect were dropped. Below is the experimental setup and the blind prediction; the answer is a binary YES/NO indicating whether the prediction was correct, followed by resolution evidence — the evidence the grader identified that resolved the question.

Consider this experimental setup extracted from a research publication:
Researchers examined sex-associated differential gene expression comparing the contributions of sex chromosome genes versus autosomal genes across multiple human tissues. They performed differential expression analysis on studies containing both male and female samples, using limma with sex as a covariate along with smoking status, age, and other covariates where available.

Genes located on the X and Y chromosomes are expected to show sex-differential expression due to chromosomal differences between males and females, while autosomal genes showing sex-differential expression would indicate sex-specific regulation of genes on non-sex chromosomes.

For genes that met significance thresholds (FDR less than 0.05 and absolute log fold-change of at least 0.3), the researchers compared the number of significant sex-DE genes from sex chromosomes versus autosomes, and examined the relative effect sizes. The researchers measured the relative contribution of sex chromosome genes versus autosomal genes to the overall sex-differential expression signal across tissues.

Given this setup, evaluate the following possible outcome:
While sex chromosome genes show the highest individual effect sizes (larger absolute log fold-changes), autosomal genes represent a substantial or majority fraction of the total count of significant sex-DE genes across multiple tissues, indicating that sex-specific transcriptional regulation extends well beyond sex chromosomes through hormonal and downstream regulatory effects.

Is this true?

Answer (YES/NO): NO